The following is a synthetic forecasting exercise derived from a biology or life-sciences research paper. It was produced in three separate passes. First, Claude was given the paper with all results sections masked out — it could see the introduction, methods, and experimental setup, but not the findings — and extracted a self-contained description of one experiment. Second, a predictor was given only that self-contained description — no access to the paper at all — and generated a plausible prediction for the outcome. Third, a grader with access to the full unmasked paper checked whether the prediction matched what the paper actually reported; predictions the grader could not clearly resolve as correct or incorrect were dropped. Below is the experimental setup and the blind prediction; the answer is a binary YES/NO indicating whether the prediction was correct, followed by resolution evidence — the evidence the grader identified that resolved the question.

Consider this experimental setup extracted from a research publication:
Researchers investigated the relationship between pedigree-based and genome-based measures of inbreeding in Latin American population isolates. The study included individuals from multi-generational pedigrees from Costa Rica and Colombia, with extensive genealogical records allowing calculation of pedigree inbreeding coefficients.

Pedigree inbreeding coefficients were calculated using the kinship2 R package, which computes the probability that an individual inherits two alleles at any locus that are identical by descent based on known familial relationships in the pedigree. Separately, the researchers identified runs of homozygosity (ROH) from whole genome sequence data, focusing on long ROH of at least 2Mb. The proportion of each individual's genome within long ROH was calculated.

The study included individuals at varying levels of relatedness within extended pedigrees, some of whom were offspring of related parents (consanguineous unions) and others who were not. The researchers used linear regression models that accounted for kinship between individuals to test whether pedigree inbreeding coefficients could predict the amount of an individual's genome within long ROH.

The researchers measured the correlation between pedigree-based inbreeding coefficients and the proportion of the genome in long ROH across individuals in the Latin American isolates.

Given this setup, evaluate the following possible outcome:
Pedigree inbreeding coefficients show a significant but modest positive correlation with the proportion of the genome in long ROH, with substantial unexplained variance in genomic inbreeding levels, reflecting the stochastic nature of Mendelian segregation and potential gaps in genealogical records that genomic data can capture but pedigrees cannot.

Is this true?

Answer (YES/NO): YES